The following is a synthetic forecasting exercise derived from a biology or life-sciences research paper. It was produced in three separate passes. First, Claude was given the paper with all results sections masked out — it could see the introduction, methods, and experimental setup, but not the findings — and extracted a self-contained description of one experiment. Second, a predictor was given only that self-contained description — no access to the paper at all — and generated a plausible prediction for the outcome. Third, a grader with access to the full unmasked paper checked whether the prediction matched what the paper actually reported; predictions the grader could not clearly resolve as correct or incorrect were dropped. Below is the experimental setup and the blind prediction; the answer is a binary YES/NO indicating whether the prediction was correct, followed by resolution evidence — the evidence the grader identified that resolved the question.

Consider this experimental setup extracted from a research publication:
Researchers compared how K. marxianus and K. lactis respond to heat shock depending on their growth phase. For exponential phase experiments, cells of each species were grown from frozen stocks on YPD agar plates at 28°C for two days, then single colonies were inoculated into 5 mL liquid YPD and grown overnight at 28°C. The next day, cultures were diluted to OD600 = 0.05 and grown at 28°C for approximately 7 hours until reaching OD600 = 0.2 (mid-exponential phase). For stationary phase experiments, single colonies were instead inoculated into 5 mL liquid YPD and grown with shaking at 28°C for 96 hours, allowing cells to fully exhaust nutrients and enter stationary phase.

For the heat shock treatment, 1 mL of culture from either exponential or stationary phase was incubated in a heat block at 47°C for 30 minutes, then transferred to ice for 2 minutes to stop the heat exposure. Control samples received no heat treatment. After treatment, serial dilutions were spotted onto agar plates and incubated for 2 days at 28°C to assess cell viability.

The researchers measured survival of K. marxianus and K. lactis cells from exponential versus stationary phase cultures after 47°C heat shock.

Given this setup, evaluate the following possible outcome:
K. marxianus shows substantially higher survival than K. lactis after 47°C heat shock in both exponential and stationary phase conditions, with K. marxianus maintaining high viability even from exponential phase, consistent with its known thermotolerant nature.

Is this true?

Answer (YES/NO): NO